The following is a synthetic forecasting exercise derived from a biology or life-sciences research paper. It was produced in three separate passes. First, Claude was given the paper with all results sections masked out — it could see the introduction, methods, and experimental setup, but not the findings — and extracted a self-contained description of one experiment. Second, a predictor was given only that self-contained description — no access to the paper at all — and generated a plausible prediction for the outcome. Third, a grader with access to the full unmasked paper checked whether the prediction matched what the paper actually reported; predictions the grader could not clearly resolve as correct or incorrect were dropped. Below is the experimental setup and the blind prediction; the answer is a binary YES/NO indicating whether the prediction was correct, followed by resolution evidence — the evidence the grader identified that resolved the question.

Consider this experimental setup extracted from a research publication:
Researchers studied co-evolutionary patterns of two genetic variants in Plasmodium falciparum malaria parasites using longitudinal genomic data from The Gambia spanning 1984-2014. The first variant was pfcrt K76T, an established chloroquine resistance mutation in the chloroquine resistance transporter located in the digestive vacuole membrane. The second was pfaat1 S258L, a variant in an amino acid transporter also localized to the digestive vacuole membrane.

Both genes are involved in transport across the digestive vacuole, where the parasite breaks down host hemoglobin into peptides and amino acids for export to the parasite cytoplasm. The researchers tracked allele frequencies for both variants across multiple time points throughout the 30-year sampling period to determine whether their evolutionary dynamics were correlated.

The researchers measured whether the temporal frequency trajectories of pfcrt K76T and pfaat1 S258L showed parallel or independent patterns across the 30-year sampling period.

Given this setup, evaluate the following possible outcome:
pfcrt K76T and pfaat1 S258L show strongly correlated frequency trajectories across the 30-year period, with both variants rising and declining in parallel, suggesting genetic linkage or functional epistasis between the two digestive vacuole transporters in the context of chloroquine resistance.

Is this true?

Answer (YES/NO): NO